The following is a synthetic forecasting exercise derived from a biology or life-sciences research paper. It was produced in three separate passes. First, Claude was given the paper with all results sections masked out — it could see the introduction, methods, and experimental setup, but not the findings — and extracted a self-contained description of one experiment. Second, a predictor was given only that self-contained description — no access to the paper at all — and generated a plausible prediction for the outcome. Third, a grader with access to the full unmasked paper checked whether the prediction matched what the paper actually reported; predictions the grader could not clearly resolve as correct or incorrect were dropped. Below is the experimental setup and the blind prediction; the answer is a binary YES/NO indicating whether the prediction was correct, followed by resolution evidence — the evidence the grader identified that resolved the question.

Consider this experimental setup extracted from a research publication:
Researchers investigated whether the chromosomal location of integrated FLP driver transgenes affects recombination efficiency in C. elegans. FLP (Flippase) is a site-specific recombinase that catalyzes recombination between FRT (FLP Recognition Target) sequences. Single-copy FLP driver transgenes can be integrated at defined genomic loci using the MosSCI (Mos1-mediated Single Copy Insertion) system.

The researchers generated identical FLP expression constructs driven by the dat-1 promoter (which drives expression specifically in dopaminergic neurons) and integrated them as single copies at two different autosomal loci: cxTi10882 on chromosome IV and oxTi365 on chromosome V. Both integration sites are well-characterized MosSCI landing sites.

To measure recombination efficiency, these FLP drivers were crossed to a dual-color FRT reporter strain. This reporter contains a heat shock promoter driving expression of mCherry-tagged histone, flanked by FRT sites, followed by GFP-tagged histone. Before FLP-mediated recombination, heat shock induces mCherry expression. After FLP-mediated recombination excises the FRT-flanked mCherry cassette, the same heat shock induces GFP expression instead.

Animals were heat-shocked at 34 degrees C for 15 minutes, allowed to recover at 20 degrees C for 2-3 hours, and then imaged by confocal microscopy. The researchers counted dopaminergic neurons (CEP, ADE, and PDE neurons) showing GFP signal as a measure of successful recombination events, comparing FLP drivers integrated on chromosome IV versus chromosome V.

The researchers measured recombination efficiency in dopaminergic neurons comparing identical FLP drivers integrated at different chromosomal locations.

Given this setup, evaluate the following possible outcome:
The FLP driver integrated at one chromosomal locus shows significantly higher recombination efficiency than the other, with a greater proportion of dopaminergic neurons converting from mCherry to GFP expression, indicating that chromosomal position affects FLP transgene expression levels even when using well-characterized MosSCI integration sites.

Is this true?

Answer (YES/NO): NO